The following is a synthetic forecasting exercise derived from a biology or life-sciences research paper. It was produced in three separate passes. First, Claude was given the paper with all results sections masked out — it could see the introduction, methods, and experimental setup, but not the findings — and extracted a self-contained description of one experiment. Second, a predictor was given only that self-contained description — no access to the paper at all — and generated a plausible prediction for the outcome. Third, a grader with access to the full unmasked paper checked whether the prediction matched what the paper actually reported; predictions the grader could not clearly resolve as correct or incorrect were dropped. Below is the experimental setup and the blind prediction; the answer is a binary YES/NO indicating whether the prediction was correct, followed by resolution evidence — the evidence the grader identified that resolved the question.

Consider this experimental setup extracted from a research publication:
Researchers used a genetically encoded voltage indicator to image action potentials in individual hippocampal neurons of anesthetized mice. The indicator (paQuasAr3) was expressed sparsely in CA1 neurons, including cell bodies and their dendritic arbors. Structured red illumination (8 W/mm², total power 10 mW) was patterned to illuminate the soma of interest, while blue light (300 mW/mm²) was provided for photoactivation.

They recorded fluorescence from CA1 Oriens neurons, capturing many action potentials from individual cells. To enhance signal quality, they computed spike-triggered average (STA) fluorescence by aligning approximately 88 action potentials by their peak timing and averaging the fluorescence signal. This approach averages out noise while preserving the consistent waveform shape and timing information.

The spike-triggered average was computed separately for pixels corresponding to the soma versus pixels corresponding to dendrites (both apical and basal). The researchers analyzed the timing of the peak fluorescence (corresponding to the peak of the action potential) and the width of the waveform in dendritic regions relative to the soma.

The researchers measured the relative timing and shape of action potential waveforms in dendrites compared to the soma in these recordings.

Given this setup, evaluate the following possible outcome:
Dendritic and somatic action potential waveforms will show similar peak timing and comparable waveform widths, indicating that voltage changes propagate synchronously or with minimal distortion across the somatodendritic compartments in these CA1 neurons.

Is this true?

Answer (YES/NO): NO